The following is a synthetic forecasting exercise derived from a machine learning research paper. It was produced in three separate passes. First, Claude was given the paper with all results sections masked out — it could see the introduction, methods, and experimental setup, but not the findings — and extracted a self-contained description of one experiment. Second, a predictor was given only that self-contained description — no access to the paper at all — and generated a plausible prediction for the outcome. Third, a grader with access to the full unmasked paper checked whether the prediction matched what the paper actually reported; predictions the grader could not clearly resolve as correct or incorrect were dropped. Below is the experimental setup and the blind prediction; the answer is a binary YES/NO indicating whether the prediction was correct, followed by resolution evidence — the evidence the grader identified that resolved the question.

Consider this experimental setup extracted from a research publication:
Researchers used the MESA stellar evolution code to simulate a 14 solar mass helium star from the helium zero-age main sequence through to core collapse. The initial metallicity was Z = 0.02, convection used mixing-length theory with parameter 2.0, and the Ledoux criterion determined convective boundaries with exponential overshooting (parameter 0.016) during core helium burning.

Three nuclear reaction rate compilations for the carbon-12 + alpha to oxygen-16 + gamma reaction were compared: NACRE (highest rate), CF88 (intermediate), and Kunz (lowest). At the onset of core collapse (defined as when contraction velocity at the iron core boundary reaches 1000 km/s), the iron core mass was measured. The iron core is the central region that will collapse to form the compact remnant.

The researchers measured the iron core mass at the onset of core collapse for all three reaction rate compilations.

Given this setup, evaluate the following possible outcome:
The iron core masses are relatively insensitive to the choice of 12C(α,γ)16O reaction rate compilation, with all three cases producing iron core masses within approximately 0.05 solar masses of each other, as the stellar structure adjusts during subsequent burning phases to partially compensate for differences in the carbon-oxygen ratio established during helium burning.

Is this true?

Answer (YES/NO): NO